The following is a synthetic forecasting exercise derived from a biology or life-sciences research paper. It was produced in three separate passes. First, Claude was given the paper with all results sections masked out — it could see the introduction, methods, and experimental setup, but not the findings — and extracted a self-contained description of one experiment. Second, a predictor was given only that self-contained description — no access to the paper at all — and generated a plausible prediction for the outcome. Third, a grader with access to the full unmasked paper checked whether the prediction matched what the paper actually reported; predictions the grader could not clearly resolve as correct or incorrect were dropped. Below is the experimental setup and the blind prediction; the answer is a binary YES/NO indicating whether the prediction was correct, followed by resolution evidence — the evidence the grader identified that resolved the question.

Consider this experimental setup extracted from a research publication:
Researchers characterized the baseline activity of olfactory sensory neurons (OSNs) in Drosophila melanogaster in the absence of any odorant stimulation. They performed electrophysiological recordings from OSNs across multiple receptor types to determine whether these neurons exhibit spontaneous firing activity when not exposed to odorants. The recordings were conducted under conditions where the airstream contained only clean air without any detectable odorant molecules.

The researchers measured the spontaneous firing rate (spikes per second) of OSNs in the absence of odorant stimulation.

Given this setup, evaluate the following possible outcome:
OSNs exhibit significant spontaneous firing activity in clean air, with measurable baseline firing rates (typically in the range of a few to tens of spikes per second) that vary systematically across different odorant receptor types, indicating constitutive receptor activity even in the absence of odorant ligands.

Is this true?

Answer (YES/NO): NO